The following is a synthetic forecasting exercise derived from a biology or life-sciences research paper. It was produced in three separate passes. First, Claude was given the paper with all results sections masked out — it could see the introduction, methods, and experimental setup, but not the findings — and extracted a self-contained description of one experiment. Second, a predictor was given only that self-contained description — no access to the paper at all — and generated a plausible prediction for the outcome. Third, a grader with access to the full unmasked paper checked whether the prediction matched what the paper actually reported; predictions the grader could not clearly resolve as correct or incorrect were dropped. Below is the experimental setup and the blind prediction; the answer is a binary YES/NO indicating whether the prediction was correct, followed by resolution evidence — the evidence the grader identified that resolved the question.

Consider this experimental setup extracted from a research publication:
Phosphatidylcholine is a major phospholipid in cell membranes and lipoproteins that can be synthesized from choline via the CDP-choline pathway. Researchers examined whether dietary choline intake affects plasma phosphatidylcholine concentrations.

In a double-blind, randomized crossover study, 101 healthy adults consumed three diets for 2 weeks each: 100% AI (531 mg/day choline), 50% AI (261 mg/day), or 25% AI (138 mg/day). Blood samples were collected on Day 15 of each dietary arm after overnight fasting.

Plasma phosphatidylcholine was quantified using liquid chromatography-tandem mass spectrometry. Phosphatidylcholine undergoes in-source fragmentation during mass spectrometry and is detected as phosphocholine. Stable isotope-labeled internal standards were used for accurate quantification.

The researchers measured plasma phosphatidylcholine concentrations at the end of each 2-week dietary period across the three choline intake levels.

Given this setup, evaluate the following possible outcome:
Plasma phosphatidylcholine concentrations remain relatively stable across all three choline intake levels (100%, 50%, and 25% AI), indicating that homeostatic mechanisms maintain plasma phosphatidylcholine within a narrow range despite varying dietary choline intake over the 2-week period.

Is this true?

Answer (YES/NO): YES